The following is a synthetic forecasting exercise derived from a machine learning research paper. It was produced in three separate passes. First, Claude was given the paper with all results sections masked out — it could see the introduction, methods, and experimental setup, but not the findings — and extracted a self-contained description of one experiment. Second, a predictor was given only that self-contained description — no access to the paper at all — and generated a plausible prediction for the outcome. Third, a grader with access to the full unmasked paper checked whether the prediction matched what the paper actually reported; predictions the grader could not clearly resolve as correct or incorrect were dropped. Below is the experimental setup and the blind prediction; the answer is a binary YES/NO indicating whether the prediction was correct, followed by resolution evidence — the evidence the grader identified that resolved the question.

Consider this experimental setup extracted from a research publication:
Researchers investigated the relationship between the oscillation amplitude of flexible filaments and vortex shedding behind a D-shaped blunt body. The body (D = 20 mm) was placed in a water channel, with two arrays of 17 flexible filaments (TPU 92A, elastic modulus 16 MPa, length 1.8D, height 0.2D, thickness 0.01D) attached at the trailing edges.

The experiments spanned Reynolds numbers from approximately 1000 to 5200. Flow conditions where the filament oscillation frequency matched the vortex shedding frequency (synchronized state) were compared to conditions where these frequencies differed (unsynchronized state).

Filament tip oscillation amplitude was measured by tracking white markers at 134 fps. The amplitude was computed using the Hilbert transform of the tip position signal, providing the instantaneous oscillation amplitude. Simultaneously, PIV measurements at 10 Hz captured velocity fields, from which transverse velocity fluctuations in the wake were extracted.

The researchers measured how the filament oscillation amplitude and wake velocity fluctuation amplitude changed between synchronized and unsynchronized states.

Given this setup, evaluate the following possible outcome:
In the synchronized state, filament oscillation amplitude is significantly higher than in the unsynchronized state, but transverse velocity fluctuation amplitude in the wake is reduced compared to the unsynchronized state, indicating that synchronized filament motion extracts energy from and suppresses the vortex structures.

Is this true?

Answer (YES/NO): NO